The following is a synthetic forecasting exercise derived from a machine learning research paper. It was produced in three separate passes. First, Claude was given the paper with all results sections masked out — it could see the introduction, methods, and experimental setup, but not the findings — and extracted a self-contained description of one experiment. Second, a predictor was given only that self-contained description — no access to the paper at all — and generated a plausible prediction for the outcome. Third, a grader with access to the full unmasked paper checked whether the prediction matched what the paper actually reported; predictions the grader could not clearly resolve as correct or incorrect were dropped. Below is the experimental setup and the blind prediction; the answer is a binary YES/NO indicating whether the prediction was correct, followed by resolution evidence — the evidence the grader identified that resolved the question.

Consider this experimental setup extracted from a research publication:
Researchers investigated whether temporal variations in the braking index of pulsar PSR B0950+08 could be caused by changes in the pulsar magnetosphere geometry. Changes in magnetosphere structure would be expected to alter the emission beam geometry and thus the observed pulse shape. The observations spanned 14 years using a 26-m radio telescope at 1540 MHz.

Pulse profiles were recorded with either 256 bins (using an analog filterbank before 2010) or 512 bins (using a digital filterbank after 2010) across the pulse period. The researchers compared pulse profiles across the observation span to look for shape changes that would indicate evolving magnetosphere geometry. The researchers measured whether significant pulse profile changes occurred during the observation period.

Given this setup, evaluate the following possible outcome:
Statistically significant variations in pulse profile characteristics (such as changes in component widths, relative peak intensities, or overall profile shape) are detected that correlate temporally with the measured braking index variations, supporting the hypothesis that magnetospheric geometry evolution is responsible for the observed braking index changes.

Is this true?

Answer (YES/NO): NO